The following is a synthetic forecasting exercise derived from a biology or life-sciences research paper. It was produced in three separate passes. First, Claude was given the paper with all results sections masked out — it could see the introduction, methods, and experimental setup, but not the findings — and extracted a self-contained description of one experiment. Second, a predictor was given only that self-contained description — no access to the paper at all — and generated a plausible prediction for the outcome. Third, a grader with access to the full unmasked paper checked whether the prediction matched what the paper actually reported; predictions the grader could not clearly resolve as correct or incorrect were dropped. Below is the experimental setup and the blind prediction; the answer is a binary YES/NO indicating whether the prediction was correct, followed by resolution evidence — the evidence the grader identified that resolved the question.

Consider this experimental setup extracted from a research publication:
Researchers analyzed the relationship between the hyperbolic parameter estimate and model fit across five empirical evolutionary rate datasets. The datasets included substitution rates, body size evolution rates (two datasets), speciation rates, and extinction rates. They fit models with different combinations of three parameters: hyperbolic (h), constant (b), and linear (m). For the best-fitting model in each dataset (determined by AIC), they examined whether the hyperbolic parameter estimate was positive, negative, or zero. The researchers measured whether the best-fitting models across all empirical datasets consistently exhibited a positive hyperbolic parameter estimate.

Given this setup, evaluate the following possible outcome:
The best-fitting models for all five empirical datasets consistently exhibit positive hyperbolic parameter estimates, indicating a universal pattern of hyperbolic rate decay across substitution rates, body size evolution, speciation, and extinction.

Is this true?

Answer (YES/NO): YES